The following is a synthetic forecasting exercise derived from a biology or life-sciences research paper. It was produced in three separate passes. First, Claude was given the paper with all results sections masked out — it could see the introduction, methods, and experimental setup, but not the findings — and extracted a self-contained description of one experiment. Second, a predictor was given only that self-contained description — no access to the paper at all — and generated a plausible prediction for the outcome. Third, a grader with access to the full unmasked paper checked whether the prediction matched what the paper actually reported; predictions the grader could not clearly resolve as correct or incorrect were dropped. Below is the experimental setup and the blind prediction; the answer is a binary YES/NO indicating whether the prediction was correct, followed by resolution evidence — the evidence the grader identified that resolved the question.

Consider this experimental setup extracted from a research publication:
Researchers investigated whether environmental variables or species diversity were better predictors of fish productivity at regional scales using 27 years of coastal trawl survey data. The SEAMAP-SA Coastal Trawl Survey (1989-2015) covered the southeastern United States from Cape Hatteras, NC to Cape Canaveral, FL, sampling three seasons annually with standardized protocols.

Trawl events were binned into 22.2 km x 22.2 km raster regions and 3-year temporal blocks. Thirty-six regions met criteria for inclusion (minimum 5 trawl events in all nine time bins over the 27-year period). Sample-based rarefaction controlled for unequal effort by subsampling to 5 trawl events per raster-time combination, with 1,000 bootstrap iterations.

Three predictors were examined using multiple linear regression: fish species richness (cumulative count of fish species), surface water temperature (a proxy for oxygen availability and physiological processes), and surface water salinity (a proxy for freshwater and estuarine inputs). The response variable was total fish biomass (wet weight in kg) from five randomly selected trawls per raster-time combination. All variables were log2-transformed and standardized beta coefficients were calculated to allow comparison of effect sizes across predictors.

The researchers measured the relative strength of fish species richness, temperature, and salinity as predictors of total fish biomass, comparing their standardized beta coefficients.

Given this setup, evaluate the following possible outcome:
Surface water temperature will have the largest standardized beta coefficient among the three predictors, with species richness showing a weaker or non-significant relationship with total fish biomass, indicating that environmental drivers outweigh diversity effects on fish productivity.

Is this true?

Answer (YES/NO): NO